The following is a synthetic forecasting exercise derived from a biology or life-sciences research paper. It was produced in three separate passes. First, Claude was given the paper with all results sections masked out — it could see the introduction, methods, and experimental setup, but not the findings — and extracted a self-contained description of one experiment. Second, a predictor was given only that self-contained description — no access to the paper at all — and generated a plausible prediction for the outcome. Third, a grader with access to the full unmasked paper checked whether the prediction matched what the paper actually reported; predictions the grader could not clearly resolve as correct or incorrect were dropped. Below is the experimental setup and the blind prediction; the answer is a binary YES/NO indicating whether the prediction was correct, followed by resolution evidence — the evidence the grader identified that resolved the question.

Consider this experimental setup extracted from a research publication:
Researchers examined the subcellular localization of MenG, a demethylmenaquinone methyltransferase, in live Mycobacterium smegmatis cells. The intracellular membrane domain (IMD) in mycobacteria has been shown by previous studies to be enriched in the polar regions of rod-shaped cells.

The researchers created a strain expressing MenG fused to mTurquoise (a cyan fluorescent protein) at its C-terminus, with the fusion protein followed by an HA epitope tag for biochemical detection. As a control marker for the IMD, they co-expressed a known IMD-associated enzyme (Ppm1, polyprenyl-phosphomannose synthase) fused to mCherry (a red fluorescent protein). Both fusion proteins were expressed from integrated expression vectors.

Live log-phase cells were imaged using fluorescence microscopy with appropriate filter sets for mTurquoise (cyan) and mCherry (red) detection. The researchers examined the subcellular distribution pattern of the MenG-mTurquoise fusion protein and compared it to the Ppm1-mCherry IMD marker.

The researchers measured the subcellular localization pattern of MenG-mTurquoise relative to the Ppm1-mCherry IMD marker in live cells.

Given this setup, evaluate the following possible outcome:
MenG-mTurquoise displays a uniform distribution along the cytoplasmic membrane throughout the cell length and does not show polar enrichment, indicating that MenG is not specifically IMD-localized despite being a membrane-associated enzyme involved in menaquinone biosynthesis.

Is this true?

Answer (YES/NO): NO